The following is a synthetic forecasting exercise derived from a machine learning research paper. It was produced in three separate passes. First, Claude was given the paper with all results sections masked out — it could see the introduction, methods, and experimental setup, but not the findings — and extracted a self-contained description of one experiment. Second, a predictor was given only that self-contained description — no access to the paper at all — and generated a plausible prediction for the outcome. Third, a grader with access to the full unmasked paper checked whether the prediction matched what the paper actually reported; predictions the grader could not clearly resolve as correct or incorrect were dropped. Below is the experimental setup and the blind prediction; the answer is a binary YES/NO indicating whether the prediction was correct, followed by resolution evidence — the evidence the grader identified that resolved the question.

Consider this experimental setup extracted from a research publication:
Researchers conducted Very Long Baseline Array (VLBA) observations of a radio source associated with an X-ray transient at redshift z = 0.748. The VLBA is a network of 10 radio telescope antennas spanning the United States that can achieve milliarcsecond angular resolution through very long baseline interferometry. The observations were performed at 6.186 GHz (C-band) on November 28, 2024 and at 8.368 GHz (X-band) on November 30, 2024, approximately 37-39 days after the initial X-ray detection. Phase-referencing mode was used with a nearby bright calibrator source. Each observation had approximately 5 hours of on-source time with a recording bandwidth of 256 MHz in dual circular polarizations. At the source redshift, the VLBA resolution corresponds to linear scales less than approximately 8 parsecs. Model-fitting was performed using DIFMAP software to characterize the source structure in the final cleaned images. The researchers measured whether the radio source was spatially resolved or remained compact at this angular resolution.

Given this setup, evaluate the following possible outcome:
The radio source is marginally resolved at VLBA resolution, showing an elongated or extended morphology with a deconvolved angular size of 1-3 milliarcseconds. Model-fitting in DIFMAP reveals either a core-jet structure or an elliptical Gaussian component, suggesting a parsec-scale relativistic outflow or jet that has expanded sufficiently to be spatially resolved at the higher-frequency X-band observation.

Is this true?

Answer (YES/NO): NO